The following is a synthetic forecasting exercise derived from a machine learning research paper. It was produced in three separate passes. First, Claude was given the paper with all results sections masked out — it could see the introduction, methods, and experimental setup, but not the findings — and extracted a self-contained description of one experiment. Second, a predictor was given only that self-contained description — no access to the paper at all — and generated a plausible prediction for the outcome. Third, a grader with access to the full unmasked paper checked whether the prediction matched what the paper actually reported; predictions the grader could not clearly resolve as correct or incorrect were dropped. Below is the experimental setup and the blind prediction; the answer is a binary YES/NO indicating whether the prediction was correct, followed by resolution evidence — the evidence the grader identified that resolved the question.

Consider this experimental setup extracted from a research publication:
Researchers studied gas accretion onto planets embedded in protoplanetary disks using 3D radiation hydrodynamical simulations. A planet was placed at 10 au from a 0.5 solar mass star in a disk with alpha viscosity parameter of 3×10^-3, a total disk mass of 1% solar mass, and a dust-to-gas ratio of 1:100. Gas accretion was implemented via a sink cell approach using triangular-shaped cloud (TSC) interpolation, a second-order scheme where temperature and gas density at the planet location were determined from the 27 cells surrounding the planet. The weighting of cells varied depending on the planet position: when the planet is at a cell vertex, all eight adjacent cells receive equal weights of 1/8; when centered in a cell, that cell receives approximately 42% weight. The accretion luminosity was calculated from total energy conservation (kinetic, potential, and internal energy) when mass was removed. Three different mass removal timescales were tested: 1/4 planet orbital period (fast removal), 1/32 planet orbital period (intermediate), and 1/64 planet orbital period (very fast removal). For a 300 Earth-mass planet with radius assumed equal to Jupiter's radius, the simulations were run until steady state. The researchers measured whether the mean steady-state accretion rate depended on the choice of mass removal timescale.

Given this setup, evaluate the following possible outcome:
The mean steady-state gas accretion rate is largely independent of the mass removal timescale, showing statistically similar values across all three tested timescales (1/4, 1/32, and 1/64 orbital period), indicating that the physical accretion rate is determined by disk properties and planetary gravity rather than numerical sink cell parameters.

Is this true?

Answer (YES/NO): YES